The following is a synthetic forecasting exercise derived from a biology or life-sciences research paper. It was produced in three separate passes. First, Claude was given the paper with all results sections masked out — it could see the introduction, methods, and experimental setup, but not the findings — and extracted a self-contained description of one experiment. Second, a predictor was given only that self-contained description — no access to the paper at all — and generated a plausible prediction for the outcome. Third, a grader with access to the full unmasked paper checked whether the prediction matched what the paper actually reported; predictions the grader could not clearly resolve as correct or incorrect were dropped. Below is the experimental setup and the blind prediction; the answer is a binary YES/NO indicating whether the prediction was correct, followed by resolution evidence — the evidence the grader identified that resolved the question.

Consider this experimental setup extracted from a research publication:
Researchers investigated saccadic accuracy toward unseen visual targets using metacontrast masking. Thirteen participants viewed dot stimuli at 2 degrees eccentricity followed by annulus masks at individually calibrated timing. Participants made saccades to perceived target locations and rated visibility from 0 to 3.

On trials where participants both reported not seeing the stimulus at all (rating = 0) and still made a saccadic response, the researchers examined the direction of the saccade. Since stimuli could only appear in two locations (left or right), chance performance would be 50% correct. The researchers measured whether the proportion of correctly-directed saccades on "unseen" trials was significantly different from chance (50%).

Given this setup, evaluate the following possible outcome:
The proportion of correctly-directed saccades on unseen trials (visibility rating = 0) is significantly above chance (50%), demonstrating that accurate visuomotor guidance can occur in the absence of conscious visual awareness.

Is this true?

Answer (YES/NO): YES